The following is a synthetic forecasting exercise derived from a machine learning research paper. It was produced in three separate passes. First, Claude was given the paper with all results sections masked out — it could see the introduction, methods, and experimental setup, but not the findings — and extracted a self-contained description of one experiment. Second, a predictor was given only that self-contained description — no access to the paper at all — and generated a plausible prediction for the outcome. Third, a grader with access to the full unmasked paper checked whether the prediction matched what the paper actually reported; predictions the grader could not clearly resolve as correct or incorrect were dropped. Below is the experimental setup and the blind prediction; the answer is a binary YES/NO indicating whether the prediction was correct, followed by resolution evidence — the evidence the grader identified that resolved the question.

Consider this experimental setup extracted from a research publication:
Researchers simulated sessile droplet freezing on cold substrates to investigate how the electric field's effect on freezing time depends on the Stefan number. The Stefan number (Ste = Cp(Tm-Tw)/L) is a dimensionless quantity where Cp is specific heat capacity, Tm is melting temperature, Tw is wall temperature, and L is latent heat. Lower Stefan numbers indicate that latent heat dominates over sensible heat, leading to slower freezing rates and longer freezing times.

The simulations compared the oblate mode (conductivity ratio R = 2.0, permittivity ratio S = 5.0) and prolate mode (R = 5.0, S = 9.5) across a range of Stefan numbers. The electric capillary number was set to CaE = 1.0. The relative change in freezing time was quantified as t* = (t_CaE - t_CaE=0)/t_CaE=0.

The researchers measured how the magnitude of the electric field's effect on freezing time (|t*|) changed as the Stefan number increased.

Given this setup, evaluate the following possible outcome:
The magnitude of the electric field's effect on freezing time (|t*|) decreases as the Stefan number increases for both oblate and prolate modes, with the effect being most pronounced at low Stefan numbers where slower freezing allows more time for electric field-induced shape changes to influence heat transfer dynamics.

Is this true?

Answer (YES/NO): YES